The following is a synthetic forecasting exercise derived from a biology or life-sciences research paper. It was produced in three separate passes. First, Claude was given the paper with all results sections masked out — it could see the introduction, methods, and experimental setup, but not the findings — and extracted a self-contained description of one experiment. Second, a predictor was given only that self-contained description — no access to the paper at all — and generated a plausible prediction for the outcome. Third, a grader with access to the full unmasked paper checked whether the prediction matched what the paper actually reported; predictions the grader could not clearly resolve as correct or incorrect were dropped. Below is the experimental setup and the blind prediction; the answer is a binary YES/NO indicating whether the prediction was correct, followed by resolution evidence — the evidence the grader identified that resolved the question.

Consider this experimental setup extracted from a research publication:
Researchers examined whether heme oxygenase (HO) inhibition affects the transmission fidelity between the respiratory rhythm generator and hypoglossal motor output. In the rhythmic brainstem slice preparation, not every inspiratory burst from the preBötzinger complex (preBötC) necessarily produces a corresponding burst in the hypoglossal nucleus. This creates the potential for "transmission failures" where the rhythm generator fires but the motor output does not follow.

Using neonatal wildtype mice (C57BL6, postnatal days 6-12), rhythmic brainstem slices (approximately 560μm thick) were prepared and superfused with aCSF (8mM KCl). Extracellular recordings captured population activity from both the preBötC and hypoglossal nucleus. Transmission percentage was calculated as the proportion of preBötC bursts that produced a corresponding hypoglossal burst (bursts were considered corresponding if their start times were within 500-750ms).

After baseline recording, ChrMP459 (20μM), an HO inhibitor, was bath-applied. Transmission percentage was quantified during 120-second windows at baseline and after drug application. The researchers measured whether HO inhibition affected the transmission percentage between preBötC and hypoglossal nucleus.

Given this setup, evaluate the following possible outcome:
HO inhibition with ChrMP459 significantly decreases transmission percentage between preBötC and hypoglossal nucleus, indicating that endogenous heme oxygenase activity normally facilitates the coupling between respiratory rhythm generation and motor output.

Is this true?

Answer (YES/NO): YES